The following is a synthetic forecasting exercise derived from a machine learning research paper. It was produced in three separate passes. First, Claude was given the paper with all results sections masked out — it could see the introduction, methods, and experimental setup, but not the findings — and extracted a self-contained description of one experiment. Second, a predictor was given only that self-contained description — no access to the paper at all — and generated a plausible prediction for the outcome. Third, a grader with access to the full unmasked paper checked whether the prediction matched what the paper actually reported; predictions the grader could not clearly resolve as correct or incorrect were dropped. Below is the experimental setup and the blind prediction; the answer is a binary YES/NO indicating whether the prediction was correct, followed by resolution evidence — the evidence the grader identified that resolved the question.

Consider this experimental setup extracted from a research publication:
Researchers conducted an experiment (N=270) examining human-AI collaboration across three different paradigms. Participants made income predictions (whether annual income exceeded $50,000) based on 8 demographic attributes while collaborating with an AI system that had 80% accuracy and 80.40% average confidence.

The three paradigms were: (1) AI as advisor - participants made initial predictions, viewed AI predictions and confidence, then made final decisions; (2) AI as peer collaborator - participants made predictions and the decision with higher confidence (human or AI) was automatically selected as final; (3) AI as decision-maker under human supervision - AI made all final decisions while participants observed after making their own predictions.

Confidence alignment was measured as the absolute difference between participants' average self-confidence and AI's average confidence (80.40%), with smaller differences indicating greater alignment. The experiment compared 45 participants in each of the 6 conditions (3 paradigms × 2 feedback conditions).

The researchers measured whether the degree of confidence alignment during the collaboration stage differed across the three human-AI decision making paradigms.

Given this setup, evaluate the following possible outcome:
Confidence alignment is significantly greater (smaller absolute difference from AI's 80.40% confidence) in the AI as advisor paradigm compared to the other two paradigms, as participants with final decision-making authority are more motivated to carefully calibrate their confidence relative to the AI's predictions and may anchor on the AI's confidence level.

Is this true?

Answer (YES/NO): NO